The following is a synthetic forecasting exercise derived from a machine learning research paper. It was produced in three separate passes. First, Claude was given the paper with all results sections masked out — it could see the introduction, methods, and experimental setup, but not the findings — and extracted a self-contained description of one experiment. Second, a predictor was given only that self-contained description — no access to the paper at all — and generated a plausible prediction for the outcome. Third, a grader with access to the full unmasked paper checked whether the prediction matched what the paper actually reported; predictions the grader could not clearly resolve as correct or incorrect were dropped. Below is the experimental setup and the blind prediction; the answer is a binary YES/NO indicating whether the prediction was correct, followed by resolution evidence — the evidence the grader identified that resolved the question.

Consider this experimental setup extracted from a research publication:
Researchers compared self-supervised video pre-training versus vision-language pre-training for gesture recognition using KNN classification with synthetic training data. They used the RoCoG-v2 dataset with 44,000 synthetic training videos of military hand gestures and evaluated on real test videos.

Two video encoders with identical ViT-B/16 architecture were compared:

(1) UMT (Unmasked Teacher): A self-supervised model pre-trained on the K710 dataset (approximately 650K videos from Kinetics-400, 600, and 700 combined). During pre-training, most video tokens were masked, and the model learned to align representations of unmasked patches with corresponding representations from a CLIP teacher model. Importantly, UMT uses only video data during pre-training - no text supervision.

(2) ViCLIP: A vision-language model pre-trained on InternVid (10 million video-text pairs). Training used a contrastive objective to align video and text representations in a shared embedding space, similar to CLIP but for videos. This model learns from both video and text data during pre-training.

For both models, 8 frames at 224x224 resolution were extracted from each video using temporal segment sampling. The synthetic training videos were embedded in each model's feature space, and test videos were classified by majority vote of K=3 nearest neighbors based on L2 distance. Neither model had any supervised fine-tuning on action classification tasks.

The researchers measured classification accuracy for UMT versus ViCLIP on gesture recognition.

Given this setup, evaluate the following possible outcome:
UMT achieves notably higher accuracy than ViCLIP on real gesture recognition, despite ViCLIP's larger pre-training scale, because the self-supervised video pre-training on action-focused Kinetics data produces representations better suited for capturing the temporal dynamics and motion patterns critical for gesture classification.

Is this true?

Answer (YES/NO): NO